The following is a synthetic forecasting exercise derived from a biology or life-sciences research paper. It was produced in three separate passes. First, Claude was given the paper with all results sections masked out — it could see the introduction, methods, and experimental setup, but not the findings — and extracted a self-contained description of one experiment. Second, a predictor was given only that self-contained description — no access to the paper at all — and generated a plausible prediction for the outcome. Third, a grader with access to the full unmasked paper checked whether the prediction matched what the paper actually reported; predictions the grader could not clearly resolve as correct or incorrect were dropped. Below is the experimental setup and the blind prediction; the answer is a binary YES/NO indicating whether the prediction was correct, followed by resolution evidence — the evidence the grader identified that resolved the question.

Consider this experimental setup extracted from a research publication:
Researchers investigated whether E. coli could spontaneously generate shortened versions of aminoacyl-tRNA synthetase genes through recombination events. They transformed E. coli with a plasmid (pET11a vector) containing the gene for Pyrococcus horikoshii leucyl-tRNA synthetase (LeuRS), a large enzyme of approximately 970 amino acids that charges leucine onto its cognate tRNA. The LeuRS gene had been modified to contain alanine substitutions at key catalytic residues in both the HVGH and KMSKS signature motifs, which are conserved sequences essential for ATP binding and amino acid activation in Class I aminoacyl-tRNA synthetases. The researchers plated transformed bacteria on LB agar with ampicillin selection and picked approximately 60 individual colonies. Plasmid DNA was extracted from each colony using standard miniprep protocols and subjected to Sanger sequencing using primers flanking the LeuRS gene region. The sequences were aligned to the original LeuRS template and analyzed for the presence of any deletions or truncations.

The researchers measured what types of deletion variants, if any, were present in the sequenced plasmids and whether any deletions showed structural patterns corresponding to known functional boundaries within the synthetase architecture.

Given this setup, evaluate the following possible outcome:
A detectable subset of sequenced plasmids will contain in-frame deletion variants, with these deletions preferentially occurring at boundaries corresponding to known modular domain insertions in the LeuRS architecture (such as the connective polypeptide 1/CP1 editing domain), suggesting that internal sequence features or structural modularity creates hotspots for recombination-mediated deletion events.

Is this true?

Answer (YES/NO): YES